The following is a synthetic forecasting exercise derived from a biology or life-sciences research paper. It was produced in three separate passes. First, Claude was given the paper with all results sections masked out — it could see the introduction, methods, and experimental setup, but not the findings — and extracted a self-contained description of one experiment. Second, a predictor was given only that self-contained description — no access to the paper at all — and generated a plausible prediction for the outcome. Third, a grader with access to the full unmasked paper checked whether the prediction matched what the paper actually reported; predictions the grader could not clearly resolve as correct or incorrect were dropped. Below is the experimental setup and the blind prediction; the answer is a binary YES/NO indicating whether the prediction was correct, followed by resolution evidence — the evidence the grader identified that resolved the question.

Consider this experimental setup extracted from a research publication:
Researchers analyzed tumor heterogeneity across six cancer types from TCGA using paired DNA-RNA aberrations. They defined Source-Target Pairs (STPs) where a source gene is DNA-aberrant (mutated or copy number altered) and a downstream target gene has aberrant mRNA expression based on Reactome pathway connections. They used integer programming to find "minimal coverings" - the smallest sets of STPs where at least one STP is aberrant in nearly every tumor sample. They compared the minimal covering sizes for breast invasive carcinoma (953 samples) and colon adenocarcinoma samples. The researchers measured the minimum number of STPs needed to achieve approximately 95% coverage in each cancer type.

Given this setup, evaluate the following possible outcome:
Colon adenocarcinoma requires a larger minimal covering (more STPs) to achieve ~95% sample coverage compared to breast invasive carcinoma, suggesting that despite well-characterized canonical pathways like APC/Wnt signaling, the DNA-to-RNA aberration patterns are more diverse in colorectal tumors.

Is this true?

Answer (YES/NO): NO